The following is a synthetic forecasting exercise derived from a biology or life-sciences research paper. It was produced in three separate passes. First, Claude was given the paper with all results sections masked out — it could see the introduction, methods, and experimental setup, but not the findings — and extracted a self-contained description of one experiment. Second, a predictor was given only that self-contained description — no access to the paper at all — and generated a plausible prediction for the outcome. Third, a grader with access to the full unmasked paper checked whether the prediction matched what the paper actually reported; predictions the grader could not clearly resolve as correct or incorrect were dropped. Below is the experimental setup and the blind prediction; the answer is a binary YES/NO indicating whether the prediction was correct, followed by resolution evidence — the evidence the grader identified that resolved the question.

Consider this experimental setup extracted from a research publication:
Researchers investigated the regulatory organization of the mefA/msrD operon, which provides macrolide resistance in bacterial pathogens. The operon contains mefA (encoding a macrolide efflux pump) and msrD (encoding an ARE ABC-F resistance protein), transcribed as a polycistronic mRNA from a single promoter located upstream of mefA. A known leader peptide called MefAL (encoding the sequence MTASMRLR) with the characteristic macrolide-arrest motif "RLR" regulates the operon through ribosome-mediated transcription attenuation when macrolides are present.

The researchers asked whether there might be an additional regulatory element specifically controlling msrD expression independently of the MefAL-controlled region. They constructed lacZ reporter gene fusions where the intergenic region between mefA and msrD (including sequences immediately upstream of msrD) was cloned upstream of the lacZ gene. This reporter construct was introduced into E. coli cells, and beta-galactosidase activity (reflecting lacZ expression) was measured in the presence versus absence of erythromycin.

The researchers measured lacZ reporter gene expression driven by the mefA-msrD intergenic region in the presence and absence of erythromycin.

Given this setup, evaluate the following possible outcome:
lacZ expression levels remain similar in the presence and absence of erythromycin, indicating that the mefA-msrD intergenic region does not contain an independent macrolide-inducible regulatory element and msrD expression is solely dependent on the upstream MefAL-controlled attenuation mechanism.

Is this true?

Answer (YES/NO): NO